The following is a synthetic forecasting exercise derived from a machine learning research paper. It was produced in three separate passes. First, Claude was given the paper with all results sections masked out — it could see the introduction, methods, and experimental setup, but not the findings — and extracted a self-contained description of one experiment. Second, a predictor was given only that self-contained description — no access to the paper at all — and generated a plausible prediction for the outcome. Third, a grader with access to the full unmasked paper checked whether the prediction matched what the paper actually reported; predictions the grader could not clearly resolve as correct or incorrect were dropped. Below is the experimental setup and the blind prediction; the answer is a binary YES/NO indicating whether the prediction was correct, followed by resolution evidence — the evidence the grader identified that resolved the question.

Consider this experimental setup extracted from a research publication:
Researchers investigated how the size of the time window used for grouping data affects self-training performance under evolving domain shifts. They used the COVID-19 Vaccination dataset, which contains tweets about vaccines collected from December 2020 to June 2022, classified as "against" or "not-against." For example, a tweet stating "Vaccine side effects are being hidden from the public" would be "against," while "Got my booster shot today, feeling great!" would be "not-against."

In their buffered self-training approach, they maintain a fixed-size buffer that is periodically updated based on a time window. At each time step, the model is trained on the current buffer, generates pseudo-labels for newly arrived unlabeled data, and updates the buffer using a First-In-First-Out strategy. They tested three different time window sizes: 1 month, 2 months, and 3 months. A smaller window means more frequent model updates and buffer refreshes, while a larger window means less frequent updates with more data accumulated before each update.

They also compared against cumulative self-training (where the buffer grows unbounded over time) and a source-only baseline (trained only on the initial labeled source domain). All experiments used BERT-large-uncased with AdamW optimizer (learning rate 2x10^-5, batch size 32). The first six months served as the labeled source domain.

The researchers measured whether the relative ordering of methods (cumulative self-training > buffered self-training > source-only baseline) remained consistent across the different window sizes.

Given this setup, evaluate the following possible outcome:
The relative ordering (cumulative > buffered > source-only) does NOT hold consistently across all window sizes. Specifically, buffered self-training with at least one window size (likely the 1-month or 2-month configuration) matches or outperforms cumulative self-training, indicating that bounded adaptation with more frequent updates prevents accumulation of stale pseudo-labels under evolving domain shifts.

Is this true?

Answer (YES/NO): NO